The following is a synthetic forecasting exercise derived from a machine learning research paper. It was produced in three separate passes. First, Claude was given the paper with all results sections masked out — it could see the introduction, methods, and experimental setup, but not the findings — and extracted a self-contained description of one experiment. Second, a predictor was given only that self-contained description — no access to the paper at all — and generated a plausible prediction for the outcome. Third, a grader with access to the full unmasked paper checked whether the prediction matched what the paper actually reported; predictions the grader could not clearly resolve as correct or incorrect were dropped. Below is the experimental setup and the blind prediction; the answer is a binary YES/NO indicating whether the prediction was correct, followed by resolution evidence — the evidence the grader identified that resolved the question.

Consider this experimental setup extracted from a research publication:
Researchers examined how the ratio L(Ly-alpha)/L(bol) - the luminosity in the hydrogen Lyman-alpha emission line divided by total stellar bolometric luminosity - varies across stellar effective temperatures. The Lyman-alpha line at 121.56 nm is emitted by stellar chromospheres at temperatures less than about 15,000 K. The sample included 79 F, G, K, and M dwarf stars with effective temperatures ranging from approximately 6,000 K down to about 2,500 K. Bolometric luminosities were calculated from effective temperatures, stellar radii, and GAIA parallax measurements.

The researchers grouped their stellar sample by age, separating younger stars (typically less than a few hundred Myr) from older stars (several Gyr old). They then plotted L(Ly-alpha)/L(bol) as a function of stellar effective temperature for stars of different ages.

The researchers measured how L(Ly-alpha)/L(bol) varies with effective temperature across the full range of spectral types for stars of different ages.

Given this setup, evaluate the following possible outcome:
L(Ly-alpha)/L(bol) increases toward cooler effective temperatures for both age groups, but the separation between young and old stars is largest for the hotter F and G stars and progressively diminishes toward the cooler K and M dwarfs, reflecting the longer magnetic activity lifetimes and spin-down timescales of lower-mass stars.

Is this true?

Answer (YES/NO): NO